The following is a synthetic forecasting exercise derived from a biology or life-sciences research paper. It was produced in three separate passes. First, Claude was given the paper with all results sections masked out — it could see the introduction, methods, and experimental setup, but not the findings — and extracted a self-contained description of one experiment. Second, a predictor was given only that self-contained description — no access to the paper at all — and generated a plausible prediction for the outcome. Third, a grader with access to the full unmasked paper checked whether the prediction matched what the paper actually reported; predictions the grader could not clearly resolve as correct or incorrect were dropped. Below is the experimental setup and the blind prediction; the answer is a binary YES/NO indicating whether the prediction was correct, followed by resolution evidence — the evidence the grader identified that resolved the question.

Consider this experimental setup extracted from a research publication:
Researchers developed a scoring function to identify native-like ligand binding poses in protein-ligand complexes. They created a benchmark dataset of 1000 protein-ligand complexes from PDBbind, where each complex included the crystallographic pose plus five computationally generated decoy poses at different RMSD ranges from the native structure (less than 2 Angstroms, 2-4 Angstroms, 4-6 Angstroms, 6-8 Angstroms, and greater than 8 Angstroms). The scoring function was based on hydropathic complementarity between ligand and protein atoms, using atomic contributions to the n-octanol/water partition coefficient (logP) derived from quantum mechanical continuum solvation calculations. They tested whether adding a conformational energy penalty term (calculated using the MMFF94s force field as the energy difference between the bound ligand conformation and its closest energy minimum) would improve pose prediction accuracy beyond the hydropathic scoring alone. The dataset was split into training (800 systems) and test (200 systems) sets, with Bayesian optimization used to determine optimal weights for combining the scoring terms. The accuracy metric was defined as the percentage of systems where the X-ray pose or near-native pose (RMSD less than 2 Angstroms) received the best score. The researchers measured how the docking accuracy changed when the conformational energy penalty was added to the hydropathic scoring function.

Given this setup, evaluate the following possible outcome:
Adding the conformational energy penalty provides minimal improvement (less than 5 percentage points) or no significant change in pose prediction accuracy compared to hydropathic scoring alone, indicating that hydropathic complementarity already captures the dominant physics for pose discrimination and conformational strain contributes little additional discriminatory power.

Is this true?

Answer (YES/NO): YES